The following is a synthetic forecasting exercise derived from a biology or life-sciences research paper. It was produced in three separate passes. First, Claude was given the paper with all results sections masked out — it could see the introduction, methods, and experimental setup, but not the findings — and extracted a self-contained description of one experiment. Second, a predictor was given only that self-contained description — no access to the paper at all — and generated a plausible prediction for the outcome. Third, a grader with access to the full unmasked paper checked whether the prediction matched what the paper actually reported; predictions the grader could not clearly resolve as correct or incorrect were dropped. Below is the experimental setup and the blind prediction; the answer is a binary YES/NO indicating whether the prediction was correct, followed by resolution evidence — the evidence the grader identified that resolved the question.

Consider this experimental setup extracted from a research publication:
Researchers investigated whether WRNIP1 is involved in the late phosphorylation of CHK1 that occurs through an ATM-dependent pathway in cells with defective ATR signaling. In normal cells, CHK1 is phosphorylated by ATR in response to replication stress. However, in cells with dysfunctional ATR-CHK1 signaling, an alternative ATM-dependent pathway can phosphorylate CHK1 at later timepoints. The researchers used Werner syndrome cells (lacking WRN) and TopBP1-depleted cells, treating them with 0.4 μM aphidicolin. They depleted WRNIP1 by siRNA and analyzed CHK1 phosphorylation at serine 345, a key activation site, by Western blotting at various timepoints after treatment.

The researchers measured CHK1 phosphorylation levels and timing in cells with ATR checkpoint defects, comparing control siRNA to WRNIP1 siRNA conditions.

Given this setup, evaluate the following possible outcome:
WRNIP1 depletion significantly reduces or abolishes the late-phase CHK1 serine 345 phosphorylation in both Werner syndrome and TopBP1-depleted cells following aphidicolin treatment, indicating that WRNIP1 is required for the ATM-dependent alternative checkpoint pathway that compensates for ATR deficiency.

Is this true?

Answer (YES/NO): NO